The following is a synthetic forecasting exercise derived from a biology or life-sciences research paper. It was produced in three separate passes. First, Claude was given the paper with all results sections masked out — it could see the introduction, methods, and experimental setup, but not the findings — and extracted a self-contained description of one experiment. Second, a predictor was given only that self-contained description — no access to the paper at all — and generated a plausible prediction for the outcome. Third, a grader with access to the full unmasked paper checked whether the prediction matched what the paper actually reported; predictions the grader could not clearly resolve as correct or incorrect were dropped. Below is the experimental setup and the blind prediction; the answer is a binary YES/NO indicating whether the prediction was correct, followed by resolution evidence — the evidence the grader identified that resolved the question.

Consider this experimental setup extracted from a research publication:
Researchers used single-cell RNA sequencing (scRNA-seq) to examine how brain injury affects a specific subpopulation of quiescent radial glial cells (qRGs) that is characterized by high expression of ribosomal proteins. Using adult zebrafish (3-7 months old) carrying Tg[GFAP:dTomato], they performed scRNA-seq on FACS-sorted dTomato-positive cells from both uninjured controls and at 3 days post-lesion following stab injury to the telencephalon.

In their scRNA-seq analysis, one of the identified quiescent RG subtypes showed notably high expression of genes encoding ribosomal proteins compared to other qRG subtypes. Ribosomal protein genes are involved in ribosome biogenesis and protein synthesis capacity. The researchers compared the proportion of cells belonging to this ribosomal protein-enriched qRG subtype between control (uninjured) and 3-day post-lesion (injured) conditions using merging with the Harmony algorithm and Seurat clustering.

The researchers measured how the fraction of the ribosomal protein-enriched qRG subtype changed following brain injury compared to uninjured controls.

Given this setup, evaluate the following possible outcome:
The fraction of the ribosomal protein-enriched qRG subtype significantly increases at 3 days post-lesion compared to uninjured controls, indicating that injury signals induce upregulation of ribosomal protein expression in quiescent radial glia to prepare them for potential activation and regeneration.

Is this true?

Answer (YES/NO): YES